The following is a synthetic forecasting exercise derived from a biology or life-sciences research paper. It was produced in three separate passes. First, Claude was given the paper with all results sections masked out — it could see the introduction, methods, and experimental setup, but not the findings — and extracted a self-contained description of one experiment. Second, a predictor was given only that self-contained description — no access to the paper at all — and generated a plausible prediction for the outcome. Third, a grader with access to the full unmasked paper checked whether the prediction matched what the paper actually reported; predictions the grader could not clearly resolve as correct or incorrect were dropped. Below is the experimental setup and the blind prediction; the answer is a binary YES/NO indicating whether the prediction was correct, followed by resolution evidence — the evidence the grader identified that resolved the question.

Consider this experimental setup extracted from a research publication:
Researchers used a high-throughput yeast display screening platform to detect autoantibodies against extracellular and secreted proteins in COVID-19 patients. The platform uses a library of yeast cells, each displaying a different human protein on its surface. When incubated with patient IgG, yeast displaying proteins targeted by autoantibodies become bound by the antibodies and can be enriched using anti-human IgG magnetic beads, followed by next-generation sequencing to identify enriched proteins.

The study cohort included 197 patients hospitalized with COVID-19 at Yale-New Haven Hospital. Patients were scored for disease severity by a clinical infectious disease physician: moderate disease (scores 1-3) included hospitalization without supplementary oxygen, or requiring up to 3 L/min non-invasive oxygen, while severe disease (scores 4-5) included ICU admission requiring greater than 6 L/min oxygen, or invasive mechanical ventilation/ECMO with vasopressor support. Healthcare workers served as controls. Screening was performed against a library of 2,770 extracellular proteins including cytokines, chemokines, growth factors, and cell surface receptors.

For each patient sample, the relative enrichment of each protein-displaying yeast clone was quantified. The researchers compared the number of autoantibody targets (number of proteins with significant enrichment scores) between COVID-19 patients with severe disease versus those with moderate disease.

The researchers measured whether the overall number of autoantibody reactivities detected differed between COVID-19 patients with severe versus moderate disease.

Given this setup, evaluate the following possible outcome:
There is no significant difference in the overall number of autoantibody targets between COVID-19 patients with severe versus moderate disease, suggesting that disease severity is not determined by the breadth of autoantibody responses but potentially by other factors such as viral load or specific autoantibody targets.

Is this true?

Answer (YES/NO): NO